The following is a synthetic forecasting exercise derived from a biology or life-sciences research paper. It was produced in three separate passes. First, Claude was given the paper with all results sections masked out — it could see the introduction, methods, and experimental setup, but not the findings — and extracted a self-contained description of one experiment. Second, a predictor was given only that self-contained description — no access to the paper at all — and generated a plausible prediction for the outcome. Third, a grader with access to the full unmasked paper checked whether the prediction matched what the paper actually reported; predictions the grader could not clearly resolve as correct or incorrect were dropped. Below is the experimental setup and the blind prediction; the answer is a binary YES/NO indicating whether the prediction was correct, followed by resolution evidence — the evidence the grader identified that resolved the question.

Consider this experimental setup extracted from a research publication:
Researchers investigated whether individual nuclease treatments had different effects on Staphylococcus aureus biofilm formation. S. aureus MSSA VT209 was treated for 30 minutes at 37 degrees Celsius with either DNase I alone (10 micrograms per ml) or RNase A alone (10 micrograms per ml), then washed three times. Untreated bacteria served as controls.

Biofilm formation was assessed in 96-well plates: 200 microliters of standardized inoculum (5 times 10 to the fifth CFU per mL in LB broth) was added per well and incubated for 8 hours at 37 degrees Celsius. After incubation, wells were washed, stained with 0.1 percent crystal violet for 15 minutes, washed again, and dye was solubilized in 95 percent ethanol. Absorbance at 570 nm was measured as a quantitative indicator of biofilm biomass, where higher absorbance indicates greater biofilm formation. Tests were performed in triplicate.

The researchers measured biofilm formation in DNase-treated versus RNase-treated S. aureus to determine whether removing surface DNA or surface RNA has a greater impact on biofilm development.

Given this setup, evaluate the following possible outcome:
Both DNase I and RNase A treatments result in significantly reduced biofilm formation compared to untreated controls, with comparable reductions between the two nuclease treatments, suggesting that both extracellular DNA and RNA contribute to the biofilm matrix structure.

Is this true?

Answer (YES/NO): NO